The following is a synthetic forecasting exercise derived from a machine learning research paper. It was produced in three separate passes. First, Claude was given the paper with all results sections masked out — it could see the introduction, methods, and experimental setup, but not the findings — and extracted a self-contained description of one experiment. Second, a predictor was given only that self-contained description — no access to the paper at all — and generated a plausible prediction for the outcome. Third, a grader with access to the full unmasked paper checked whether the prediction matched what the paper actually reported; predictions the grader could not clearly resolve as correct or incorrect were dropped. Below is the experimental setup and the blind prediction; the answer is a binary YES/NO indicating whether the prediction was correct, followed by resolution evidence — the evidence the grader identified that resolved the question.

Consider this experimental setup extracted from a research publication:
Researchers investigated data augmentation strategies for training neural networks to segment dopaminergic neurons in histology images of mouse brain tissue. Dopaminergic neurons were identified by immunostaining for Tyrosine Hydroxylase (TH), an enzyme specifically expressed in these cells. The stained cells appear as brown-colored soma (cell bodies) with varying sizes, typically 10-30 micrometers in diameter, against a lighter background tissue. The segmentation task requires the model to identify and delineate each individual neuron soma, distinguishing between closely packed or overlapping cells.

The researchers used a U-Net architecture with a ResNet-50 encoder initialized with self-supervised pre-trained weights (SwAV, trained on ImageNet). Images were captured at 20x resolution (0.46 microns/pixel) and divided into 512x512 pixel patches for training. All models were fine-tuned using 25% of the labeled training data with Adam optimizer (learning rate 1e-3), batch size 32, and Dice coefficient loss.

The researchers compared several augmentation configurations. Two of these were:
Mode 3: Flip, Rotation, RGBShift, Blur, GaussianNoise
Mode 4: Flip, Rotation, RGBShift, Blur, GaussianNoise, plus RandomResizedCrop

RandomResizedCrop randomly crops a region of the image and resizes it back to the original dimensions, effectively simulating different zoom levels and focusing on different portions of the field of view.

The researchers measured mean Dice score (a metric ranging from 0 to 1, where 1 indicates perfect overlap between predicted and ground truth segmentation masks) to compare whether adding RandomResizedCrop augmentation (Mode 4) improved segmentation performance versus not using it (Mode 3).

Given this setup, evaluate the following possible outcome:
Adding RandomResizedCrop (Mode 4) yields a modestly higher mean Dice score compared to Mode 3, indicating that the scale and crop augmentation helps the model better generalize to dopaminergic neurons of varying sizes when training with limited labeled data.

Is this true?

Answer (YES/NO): YES